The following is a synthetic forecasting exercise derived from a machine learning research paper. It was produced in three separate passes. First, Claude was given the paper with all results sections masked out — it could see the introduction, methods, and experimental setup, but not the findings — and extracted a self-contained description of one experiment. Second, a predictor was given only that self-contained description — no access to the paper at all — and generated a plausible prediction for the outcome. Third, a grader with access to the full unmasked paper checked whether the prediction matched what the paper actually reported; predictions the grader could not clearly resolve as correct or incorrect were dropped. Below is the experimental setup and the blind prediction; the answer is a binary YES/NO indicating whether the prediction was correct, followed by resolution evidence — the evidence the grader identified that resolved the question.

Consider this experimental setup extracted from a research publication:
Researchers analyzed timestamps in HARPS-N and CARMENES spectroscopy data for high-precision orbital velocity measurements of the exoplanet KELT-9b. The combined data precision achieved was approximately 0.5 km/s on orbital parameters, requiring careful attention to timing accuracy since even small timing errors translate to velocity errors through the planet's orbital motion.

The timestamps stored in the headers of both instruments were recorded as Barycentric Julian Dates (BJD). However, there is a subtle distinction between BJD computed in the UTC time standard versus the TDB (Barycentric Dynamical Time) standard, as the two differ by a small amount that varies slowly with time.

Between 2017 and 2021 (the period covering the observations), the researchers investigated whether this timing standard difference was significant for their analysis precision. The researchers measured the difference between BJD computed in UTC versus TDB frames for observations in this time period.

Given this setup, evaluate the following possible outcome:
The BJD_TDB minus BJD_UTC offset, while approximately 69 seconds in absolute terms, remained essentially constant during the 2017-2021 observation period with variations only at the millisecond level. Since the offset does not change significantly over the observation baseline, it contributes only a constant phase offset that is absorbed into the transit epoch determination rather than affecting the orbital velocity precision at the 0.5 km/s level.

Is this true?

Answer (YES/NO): NO